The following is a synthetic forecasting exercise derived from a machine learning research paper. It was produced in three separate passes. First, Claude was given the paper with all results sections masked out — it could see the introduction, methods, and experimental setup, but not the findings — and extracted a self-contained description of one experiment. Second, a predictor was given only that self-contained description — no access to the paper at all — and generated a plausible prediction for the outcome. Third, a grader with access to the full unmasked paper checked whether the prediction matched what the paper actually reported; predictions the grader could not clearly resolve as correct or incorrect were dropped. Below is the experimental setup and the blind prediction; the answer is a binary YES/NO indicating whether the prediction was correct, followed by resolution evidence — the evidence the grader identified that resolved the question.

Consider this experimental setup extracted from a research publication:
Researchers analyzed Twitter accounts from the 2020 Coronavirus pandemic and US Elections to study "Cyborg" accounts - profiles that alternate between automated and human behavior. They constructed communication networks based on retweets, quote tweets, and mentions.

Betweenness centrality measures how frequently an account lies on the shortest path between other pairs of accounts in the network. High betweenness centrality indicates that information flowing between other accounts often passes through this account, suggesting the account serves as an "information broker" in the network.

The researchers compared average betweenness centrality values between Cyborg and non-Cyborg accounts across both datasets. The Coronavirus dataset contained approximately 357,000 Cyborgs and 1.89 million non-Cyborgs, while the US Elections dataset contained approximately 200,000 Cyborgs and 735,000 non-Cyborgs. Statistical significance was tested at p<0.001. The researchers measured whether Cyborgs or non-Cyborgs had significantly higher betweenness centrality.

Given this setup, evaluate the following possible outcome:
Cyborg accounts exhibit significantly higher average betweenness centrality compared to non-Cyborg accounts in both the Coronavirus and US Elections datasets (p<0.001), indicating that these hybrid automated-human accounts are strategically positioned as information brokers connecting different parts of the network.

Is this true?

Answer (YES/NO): YES